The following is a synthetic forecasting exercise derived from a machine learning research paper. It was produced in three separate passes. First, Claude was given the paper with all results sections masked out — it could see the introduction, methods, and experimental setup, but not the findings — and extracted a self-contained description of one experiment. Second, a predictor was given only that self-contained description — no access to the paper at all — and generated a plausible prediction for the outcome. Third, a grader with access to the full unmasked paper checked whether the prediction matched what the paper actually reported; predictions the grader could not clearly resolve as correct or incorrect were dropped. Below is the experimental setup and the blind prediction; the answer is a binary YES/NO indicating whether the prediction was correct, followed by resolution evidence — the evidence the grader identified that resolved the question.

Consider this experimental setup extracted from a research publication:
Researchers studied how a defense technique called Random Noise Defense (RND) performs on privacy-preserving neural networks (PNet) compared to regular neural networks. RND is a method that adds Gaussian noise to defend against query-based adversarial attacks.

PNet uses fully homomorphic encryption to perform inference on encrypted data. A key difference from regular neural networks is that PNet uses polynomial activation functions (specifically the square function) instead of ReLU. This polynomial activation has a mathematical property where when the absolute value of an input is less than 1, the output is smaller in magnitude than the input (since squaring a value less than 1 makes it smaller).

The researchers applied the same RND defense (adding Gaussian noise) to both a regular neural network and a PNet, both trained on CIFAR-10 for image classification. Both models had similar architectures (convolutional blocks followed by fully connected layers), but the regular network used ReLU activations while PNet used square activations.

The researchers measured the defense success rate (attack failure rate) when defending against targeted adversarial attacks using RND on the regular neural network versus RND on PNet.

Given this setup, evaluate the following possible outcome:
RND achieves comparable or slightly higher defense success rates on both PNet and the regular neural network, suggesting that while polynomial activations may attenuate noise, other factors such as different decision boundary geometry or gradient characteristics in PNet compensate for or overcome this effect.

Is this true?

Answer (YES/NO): NO